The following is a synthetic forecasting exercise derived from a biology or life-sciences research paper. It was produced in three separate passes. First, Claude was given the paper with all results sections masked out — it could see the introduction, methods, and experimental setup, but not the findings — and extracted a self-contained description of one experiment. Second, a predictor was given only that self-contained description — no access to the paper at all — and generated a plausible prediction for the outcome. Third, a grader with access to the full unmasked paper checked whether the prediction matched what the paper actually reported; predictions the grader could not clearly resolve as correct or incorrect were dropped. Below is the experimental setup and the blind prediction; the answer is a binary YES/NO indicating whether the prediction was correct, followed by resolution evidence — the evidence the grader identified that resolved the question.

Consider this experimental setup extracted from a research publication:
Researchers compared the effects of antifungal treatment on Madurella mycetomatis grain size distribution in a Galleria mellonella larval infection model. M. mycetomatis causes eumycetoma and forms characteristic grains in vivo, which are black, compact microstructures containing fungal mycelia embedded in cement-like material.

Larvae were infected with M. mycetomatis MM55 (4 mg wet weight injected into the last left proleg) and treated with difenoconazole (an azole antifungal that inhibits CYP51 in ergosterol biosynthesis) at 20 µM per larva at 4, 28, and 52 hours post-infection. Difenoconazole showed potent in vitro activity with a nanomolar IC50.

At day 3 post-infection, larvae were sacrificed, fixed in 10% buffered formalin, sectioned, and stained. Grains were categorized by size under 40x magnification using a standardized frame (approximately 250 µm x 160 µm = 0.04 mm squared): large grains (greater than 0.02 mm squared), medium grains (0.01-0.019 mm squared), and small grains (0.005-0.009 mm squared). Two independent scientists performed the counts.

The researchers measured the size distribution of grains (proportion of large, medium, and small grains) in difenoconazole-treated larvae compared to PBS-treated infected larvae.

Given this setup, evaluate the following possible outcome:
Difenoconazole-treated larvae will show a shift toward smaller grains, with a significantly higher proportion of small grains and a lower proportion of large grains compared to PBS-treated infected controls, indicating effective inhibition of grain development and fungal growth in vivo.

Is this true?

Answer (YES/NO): NO